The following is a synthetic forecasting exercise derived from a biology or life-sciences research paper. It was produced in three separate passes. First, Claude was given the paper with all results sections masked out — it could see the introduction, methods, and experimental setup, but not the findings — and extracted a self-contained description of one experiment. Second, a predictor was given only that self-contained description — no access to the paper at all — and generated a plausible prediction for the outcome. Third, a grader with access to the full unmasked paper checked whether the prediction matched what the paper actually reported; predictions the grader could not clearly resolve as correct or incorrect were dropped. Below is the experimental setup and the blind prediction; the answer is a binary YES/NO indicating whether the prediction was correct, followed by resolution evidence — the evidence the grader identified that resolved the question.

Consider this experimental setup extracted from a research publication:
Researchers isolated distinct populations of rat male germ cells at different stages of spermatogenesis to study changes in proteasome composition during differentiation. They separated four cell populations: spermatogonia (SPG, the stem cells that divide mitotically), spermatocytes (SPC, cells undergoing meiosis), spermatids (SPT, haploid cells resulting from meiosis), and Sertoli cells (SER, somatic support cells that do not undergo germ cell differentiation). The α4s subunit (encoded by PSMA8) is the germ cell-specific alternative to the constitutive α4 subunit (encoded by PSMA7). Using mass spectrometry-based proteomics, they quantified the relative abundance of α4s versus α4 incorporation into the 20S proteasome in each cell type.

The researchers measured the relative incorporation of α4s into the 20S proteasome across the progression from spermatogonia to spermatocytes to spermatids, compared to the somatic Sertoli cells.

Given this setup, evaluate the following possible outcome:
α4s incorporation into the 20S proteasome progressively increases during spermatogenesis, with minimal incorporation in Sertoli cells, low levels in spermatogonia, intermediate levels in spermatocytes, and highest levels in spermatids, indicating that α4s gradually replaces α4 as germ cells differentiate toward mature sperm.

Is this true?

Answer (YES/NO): NO